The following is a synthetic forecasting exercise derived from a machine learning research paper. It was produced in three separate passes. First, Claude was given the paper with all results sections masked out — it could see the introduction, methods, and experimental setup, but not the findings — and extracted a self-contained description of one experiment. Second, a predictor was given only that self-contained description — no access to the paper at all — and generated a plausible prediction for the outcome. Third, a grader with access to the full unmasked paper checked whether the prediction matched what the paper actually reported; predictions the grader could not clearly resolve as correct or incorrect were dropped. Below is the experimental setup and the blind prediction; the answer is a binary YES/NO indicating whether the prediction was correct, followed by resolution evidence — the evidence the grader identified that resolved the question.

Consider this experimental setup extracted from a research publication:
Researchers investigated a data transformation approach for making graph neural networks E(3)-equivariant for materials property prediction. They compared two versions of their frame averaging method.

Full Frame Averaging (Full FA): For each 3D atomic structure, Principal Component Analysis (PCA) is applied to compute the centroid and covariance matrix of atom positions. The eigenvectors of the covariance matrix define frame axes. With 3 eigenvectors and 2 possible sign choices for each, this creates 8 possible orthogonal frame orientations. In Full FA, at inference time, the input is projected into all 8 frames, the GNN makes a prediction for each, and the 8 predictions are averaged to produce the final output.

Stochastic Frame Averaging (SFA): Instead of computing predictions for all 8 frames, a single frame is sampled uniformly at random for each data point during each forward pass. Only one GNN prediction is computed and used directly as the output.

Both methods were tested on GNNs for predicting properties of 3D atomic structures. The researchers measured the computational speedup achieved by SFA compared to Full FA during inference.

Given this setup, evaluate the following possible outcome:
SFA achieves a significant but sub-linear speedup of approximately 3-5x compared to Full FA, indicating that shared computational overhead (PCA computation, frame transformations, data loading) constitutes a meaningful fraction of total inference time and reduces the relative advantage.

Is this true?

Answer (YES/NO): NO